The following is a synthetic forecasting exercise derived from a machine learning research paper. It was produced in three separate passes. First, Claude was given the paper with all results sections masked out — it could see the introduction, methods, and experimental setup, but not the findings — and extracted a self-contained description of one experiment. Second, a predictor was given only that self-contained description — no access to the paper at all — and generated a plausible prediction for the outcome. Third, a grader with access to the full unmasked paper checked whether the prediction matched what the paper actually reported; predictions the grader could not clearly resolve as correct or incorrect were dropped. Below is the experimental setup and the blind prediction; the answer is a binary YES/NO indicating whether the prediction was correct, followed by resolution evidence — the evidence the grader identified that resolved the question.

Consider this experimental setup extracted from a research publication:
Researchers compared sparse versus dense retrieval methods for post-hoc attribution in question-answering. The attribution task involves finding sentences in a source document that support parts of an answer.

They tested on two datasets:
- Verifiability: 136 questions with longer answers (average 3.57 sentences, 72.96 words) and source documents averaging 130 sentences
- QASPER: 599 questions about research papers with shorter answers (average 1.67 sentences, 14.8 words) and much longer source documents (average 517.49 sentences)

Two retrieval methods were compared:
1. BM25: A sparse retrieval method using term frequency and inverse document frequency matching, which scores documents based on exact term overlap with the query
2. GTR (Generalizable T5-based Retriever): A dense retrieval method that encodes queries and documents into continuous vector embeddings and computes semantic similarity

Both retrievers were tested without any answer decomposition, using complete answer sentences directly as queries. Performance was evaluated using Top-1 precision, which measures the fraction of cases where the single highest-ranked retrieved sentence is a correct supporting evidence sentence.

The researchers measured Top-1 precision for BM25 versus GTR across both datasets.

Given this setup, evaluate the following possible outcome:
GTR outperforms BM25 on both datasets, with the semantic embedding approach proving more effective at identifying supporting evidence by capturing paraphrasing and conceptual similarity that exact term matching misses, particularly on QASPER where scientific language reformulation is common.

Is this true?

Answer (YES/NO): NO